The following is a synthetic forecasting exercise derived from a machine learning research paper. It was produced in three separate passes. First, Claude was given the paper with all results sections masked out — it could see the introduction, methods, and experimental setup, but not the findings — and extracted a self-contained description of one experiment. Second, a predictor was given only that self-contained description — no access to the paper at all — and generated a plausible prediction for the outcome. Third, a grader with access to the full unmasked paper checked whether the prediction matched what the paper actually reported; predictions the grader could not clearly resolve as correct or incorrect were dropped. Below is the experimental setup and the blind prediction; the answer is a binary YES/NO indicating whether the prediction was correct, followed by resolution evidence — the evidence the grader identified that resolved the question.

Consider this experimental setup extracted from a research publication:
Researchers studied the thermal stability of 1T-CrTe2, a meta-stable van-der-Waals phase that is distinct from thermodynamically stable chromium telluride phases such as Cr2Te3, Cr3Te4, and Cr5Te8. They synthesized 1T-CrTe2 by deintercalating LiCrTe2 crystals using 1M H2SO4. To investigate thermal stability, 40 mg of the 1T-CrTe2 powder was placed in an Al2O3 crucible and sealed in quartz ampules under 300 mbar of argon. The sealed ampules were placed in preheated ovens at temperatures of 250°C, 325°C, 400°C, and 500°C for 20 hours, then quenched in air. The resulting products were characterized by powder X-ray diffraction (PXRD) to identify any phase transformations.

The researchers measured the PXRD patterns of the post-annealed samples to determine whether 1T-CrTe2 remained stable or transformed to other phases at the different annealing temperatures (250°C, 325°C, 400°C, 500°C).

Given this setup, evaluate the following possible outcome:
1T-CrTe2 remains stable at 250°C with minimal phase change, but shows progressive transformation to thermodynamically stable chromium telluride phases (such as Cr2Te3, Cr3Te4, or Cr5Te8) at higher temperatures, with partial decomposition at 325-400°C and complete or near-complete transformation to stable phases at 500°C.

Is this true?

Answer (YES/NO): NO